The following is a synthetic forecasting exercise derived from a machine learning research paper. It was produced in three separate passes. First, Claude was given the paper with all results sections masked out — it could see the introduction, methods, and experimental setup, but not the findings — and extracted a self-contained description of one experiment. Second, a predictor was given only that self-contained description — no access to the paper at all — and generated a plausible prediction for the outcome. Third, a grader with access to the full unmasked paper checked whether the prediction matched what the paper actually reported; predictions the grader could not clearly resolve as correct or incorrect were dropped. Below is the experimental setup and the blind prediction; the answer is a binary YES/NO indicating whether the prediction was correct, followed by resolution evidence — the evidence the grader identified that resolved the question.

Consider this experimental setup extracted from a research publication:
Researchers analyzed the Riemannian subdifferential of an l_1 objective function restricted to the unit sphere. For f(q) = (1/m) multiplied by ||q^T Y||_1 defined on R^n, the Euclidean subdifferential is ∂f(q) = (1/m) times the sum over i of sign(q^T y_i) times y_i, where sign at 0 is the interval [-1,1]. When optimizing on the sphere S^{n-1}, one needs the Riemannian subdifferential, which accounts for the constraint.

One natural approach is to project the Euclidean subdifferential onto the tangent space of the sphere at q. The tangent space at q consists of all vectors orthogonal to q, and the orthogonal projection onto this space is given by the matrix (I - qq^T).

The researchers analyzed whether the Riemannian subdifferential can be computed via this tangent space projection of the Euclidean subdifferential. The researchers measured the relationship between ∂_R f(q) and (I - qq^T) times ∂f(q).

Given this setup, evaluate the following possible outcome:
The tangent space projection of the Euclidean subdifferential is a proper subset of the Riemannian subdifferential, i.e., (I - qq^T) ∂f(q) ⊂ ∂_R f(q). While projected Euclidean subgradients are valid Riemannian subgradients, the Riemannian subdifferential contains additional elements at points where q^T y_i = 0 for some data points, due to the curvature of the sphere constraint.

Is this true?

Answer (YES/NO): NO